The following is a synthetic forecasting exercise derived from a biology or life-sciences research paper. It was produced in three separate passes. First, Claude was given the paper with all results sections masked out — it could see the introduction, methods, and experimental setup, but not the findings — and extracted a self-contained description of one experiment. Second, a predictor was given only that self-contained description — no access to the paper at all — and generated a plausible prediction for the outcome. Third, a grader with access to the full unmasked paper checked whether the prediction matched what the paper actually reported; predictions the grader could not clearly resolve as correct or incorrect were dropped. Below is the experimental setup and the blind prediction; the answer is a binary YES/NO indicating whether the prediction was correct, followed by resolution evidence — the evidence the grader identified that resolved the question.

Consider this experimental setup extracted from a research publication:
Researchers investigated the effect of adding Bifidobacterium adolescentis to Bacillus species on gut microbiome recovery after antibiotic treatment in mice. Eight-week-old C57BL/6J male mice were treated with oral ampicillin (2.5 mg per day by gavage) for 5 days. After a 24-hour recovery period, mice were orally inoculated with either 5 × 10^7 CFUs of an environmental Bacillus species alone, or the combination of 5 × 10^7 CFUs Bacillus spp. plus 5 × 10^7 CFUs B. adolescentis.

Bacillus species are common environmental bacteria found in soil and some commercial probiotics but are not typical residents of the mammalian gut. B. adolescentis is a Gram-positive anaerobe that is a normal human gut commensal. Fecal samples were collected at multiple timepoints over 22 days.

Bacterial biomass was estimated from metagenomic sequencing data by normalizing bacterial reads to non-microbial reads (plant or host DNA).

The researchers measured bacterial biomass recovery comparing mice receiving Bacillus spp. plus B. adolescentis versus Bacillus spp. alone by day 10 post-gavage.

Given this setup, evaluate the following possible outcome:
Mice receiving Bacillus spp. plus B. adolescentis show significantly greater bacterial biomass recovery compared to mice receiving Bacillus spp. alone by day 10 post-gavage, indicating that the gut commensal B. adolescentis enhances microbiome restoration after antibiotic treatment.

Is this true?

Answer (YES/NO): NO